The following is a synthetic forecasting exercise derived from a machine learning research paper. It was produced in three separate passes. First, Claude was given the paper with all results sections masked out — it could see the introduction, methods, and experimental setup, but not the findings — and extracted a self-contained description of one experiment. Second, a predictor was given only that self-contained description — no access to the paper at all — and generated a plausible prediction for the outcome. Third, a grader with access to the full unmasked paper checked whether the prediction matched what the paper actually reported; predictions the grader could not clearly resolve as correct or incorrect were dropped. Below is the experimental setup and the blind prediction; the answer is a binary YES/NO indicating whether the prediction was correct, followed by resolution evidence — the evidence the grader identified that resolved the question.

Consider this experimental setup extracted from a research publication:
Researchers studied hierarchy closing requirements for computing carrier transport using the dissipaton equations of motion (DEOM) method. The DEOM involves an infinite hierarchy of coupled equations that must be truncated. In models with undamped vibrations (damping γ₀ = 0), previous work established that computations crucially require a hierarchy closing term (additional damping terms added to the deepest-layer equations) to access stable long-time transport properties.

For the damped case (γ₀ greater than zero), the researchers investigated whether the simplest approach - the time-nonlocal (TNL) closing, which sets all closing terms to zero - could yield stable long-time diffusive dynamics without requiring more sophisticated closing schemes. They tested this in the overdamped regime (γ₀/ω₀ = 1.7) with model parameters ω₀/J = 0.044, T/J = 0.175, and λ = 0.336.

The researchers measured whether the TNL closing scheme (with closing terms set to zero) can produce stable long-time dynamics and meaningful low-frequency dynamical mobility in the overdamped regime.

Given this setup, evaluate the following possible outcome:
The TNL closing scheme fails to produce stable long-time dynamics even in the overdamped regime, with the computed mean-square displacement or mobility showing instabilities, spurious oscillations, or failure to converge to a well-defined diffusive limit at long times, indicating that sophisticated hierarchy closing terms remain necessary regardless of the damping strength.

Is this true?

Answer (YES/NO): NO